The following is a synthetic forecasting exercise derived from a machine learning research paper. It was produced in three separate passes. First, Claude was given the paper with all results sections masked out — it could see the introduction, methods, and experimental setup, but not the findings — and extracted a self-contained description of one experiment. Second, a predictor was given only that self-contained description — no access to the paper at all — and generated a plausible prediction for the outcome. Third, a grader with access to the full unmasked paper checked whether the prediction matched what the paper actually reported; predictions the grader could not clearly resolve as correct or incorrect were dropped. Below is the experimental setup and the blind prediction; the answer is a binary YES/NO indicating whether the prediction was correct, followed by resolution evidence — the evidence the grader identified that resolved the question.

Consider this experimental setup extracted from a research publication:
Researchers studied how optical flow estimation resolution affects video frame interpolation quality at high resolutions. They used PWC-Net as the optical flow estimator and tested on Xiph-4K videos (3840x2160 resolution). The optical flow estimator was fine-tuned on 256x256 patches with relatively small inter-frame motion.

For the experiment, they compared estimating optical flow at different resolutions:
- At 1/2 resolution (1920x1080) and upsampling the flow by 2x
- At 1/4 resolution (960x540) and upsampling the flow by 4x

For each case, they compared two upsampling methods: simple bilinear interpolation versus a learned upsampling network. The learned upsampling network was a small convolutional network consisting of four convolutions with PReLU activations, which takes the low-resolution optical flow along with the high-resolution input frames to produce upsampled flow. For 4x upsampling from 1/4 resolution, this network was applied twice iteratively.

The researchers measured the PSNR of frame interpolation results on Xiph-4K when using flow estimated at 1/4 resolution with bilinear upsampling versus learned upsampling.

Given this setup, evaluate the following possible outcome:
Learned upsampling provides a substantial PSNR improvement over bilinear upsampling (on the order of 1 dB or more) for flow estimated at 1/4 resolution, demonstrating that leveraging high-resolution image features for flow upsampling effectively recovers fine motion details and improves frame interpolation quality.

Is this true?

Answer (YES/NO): YES